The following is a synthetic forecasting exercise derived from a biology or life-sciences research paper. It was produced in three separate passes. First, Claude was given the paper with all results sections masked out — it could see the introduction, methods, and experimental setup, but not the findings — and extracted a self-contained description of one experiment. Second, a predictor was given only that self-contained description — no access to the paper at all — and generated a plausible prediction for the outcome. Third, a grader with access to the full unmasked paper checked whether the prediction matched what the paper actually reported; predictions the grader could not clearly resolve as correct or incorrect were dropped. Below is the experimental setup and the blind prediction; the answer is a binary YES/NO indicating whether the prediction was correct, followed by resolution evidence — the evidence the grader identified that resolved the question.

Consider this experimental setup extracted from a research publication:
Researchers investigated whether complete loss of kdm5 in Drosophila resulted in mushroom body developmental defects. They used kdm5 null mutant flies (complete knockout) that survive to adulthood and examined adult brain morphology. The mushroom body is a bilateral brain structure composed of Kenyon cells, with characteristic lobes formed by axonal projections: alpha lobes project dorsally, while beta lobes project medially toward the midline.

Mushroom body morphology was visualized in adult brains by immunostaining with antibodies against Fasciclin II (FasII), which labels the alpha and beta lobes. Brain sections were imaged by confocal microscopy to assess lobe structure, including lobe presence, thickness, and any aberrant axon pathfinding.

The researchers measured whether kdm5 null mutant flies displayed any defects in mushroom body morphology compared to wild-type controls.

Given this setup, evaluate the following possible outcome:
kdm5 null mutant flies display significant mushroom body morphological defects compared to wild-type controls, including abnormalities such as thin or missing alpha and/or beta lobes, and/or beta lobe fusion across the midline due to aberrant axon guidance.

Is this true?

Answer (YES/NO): YES